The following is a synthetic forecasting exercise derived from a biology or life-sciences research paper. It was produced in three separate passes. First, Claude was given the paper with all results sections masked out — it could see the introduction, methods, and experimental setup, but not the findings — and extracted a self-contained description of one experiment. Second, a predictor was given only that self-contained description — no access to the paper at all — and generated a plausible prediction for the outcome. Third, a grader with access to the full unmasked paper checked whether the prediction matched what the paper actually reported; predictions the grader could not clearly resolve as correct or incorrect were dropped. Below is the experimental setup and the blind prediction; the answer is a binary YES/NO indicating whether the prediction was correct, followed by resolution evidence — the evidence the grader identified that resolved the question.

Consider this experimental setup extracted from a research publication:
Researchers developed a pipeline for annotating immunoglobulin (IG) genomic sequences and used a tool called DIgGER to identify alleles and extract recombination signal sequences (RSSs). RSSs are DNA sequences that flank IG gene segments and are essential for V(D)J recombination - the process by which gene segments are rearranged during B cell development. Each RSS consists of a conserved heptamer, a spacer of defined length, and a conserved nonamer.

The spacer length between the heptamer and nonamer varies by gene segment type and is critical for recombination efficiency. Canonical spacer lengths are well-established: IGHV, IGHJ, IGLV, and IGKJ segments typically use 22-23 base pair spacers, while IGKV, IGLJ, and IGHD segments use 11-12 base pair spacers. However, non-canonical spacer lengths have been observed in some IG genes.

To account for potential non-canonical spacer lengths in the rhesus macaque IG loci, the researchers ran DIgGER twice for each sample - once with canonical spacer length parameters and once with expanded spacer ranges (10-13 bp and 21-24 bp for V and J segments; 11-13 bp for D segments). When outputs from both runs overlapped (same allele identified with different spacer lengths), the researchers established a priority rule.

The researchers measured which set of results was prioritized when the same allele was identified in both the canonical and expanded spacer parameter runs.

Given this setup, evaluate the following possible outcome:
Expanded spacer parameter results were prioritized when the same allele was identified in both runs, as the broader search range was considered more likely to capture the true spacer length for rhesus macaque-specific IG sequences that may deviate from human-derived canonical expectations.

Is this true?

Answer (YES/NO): NO